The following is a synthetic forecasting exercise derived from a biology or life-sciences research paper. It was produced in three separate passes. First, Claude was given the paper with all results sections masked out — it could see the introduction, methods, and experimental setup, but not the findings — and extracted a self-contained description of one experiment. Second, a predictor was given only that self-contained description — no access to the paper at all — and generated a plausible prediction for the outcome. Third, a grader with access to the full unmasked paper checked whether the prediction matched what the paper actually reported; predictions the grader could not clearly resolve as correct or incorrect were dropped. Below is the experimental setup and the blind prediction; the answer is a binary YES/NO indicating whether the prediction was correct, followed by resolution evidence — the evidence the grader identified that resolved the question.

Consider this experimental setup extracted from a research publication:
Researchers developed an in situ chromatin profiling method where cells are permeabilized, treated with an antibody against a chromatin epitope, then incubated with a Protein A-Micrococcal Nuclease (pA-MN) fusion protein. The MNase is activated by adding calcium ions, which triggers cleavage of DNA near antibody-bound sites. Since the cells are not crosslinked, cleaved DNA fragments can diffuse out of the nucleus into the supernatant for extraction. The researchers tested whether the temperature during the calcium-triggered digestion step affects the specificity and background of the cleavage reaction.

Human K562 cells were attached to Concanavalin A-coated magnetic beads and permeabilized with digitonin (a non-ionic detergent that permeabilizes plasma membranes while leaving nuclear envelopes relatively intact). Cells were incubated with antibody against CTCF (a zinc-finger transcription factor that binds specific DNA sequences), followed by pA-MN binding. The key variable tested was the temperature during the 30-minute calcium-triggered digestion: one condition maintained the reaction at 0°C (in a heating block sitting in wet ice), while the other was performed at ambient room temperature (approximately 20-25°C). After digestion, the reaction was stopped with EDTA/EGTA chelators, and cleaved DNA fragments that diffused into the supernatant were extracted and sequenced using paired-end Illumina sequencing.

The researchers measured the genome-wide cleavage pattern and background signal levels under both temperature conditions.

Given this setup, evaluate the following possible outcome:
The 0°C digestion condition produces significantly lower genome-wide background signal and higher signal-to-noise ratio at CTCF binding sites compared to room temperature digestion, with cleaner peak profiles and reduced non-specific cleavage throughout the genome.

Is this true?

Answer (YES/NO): YES